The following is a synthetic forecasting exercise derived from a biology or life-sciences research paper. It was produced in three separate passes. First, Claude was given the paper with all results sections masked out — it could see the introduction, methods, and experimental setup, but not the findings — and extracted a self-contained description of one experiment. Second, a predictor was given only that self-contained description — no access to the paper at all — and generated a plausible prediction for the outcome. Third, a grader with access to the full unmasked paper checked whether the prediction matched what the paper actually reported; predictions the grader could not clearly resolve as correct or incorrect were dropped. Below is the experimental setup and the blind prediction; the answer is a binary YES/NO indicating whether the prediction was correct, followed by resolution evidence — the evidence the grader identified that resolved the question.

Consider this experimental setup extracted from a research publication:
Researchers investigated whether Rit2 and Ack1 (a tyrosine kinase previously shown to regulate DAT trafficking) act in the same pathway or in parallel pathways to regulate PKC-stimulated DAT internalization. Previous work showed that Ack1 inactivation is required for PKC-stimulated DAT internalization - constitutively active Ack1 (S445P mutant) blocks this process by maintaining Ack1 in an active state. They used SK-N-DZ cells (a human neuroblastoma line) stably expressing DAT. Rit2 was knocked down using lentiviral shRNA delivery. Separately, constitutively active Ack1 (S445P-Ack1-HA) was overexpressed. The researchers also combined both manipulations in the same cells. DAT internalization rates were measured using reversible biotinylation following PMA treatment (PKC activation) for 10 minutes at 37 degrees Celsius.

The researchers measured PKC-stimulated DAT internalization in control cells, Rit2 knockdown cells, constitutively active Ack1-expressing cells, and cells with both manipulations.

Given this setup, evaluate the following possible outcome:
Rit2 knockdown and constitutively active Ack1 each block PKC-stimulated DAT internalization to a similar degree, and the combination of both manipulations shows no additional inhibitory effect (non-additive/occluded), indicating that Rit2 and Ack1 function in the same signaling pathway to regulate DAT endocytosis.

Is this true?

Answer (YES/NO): NO